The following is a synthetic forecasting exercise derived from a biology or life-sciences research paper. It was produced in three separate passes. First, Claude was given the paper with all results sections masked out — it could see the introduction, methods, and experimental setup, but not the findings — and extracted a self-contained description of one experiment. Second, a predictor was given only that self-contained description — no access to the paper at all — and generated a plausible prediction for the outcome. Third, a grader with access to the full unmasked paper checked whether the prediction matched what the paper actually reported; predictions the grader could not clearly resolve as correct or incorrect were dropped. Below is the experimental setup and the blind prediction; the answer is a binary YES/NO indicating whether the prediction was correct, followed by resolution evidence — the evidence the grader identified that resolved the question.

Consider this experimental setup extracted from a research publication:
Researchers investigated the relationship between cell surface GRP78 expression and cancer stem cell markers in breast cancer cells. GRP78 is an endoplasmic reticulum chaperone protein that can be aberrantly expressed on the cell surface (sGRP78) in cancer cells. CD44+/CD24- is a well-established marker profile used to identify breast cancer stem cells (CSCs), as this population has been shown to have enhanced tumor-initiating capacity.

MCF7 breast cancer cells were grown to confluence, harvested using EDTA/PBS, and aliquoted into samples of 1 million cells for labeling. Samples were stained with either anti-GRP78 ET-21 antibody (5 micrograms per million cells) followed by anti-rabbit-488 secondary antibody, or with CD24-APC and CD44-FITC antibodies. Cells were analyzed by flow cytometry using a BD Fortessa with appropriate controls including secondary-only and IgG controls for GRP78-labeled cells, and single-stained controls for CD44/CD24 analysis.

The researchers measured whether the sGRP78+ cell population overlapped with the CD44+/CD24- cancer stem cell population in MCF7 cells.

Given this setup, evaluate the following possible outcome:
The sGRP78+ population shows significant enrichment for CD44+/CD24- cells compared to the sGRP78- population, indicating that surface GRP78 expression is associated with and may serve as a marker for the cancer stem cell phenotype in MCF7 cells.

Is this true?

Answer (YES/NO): YES